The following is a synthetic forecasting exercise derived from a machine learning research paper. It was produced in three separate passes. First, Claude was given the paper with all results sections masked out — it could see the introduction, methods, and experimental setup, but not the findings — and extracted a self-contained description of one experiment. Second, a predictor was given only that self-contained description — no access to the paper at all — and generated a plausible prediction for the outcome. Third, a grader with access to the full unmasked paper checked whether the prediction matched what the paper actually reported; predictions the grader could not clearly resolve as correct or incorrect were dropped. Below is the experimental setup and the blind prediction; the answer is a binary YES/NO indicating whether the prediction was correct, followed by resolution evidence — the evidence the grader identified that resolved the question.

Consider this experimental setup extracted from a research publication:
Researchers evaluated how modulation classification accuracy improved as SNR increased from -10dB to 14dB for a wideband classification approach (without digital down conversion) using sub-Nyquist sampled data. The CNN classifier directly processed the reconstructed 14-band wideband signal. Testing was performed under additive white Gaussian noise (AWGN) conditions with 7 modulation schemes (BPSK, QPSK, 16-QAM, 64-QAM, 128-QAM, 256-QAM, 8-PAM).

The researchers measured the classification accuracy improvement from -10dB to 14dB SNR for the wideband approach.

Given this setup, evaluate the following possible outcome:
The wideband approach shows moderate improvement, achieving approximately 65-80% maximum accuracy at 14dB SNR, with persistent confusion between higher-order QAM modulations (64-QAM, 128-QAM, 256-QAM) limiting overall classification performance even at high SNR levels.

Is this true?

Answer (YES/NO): NO